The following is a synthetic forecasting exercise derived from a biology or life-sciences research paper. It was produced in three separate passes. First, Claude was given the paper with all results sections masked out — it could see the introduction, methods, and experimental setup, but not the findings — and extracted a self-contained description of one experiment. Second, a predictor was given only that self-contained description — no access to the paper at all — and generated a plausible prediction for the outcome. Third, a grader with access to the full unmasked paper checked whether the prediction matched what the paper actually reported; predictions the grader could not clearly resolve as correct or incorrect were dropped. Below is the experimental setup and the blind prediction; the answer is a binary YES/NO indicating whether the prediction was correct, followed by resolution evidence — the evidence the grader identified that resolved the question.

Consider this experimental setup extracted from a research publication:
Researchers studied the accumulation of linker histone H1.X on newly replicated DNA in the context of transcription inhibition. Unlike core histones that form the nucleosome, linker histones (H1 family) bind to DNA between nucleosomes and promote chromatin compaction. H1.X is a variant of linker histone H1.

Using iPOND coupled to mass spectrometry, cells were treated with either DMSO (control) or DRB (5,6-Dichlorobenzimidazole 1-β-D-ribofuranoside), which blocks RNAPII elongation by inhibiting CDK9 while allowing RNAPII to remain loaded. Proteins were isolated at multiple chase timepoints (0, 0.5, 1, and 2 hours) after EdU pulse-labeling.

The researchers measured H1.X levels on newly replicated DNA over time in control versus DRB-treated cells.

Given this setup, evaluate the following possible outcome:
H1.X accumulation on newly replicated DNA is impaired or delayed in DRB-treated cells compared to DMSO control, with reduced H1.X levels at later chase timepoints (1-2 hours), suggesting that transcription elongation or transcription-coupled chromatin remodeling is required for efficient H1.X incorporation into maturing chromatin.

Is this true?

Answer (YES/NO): NO